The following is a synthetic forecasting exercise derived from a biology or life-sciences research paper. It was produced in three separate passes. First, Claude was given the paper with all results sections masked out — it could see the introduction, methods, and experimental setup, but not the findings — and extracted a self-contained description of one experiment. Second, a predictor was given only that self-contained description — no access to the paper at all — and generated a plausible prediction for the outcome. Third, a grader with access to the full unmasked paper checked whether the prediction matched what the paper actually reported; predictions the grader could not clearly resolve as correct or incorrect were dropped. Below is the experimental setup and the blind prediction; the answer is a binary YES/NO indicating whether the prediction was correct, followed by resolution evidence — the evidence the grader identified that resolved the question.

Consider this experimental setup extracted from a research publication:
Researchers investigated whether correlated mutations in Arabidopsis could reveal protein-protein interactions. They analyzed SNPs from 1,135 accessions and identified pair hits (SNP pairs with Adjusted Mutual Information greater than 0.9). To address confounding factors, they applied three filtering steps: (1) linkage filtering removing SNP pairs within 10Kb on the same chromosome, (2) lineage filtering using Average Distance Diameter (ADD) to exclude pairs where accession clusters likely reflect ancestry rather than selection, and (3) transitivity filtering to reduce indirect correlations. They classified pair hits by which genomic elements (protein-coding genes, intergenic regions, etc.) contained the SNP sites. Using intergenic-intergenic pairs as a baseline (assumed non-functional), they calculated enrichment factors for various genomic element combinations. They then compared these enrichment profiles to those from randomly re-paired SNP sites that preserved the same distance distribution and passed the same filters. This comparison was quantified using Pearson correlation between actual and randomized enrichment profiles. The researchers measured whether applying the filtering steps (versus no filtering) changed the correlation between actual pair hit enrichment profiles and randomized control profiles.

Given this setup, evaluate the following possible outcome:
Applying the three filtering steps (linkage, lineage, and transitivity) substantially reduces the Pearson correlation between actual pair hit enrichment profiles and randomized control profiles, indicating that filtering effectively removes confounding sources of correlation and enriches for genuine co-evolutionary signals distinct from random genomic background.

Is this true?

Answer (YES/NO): YES